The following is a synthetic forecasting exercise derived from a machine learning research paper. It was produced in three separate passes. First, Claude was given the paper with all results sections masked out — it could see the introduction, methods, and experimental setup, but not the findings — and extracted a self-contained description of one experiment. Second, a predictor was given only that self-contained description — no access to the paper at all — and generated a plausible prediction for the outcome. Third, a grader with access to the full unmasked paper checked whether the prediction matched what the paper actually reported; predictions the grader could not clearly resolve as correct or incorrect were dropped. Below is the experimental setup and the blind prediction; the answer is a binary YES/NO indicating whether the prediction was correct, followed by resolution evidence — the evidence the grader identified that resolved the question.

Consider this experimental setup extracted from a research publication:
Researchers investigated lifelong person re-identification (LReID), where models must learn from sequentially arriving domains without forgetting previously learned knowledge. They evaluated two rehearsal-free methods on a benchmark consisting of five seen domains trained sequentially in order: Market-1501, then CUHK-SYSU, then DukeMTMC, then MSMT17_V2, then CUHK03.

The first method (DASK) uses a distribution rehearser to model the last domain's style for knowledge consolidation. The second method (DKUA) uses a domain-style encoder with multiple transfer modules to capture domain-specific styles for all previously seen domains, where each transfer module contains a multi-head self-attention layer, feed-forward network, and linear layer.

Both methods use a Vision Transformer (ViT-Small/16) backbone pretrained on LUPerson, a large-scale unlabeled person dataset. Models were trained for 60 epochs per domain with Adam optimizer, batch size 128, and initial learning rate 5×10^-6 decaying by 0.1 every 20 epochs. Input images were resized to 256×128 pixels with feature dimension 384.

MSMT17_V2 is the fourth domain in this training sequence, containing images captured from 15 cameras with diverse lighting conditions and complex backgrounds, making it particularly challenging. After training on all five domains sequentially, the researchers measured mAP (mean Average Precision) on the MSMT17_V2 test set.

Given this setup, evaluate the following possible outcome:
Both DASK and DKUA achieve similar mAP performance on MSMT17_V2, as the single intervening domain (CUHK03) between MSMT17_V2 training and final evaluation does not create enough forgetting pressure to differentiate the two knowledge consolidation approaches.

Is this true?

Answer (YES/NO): NO